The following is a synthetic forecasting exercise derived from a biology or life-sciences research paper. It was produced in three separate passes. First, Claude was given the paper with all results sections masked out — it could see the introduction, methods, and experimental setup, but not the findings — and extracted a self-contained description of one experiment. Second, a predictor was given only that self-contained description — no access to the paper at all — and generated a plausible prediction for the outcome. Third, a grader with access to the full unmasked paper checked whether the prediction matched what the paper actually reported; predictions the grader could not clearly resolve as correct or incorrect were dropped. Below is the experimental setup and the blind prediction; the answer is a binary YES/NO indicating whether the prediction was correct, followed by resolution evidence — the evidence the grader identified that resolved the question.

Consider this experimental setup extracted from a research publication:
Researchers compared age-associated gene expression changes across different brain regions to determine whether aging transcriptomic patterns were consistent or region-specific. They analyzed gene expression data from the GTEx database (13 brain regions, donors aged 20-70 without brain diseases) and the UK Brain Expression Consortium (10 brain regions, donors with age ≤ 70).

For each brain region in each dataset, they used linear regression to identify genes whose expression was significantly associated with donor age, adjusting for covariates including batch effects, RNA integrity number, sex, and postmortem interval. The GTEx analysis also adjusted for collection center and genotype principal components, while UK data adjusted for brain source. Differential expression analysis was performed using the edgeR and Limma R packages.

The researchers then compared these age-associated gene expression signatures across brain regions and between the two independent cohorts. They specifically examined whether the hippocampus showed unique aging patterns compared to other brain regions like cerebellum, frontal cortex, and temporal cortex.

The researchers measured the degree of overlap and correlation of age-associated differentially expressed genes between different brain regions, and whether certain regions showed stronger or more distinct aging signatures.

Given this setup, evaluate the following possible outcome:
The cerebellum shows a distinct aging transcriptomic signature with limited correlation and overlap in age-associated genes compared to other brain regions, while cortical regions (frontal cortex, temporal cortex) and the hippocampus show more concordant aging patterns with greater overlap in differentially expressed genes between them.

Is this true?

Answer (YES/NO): YES